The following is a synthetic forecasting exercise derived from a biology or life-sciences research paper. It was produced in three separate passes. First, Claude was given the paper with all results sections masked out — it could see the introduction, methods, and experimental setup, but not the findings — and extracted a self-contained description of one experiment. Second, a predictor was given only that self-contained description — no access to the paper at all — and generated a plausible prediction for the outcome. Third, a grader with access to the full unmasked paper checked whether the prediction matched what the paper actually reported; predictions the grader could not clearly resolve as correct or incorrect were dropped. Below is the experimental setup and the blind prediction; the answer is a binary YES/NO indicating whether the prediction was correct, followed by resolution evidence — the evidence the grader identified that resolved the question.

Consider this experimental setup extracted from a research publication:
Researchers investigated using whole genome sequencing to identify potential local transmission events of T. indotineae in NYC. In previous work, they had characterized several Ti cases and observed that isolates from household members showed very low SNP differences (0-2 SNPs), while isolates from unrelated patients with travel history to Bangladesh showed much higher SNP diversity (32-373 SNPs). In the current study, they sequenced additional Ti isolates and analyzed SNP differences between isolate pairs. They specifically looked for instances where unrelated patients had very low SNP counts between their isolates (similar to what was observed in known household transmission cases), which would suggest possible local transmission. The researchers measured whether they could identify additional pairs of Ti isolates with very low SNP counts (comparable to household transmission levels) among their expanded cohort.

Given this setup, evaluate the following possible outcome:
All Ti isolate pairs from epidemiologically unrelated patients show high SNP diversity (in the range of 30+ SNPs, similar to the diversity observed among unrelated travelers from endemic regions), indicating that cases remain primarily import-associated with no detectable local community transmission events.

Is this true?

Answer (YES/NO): NO